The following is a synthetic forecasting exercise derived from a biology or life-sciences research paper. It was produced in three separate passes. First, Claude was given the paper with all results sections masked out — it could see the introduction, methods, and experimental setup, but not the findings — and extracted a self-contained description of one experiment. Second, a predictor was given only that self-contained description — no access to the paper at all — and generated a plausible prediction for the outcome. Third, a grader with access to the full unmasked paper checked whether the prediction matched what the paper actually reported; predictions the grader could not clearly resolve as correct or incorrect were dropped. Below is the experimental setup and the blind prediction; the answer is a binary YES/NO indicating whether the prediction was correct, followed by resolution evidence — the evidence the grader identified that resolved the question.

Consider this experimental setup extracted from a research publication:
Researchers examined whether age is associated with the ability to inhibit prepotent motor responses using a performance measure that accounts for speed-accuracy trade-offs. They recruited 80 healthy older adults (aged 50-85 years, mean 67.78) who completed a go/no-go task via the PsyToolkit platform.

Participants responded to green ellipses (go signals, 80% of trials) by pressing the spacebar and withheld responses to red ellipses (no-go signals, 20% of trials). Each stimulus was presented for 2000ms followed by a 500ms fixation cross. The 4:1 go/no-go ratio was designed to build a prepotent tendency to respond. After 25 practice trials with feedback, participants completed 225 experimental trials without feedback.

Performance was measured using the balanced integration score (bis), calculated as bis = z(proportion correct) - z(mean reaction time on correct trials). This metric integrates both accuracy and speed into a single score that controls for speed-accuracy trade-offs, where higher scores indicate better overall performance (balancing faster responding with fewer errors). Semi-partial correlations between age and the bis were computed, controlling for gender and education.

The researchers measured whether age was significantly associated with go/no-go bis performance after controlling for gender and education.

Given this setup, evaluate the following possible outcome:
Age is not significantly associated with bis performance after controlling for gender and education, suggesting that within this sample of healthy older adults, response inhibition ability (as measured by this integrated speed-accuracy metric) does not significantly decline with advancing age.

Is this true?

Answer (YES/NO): NO